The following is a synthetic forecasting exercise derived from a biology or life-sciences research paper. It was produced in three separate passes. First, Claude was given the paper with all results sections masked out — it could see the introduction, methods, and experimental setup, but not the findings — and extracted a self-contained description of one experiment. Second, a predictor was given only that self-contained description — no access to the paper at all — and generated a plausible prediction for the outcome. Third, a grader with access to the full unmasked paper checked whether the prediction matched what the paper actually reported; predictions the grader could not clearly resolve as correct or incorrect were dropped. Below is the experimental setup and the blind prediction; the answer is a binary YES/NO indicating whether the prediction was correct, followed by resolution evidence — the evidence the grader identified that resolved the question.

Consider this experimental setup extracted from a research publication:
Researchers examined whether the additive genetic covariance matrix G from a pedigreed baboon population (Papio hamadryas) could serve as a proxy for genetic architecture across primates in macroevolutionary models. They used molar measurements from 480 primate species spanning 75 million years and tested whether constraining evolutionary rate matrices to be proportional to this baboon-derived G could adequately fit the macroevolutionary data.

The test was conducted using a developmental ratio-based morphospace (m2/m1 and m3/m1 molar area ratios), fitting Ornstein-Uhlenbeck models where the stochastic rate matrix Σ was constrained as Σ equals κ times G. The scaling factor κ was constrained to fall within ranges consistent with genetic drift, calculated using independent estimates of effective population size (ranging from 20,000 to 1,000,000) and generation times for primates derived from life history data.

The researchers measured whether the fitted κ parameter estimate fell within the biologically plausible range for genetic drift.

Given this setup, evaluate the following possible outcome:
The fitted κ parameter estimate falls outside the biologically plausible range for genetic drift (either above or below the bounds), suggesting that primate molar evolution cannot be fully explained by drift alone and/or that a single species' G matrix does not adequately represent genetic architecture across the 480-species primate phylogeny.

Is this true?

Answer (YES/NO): NO